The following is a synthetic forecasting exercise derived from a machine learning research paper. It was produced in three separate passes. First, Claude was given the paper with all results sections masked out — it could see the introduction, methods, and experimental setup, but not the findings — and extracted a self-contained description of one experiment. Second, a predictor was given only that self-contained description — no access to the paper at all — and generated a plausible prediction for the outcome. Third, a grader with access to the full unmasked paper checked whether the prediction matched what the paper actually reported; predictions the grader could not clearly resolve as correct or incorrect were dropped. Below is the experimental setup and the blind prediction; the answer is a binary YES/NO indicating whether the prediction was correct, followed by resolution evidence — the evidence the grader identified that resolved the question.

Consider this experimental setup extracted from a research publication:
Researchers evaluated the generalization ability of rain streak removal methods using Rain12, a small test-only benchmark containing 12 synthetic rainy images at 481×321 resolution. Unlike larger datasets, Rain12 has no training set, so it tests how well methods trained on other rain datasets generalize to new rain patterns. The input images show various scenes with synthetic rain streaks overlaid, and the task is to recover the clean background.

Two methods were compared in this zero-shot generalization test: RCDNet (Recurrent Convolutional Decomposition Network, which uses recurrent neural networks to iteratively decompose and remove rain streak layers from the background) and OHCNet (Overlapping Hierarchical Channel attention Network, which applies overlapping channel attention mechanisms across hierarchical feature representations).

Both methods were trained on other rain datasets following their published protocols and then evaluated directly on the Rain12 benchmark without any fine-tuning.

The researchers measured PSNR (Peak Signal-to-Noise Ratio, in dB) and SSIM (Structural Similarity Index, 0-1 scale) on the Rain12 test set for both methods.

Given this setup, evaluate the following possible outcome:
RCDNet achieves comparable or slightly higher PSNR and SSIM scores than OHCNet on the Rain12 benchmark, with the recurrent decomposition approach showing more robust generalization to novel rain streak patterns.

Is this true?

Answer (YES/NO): NO